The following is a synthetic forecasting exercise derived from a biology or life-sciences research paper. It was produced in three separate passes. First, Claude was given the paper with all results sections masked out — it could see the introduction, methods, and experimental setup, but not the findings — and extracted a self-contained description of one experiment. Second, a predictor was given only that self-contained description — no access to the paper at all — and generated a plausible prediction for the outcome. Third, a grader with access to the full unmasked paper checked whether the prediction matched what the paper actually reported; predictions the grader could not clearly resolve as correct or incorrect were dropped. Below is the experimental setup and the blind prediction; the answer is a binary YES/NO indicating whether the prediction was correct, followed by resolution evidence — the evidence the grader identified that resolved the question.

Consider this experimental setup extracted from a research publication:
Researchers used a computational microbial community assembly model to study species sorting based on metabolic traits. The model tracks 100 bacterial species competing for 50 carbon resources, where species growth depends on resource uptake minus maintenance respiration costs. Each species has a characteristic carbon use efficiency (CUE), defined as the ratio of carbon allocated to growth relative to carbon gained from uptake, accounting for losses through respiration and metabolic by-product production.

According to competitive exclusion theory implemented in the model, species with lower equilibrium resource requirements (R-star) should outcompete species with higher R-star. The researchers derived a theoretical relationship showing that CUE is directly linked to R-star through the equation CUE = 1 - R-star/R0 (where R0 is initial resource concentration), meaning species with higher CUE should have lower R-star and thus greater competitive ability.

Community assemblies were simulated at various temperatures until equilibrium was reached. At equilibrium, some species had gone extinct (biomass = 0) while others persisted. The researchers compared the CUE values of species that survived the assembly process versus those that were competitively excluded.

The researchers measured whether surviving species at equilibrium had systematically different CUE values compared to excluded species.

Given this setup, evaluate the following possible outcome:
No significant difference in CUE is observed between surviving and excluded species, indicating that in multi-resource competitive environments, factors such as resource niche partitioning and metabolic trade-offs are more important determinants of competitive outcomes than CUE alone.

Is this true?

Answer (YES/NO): NO